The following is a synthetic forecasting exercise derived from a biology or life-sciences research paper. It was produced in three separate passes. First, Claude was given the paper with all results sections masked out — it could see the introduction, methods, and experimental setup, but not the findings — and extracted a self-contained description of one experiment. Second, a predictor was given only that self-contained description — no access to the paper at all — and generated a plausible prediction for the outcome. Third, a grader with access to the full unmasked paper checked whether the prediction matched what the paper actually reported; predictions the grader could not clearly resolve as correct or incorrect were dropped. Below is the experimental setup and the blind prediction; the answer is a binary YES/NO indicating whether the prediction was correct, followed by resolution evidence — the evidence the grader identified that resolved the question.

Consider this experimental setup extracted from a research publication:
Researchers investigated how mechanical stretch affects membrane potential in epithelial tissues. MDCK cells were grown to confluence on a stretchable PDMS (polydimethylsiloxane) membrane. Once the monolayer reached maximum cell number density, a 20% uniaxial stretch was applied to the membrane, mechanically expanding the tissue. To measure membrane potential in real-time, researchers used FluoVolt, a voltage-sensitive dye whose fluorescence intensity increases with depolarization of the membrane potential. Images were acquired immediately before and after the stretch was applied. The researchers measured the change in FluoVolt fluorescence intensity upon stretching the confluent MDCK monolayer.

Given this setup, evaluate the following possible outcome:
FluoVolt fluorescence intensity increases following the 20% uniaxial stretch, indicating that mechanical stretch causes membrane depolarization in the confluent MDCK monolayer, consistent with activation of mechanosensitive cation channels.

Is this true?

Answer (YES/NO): NO